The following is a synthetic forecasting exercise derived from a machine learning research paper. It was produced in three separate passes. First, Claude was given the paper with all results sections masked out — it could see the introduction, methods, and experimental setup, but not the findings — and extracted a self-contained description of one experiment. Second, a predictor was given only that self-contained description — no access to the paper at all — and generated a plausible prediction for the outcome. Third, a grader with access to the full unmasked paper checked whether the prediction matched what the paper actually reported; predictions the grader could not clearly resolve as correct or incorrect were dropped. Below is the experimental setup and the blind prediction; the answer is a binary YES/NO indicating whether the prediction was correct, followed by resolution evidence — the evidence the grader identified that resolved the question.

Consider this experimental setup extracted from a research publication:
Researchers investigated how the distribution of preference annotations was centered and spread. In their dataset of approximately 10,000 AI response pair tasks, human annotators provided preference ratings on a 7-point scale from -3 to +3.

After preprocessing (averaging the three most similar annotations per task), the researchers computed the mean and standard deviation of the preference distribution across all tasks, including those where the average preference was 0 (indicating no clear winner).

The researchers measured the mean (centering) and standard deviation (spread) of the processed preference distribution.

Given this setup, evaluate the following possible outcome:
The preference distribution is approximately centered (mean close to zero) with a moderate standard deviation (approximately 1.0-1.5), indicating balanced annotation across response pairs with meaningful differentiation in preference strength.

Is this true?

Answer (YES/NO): NO